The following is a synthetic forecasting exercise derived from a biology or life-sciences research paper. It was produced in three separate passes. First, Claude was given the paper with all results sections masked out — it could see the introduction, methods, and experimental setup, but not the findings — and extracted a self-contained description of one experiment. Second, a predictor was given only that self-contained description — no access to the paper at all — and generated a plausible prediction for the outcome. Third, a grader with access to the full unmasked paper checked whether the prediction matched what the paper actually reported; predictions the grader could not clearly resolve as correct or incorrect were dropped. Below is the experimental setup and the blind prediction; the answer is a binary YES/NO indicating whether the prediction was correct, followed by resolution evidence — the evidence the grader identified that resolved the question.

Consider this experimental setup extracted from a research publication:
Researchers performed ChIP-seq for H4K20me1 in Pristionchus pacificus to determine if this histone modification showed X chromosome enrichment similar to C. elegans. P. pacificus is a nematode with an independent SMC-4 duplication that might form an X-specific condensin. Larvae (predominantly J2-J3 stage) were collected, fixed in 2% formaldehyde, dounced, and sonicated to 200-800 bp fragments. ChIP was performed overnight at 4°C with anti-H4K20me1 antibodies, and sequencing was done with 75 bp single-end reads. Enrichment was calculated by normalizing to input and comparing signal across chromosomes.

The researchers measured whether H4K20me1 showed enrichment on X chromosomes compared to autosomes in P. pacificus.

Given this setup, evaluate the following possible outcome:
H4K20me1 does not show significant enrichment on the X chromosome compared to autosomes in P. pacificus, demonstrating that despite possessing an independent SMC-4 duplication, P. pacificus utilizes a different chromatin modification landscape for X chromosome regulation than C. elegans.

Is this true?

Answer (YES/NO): NO